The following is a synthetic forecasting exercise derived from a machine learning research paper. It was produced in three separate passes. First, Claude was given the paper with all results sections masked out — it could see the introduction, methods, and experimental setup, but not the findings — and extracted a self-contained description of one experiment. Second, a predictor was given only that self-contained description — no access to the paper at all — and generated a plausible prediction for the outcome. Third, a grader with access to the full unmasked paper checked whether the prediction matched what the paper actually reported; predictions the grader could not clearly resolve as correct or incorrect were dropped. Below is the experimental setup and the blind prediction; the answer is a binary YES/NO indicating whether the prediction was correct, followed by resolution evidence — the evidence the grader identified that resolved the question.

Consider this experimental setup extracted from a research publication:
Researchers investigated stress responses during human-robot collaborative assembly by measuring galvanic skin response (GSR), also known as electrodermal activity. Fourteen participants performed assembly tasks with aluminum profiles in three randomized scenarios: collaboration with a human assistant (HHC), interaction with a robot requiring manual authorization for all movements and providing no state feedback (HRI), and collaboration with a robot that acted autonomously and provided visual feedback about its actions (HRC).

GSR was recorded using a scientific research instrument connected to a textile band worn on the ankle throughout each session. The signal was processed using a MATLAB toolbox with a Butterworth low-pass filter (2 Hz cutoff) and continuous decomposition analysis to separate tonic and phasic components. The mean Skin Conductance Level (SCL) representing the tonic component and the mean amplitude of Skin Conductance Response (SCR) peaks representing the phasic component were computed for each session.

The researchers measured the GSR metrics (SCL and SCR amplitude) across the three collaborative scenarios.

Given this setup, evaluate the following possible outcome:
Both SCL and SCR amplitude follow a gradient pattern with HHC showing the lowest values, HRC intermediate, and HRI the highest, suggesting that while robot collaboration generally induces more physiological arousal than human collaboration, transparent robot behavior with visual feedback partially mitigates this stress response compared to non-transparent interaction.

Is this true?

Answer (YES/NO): NO